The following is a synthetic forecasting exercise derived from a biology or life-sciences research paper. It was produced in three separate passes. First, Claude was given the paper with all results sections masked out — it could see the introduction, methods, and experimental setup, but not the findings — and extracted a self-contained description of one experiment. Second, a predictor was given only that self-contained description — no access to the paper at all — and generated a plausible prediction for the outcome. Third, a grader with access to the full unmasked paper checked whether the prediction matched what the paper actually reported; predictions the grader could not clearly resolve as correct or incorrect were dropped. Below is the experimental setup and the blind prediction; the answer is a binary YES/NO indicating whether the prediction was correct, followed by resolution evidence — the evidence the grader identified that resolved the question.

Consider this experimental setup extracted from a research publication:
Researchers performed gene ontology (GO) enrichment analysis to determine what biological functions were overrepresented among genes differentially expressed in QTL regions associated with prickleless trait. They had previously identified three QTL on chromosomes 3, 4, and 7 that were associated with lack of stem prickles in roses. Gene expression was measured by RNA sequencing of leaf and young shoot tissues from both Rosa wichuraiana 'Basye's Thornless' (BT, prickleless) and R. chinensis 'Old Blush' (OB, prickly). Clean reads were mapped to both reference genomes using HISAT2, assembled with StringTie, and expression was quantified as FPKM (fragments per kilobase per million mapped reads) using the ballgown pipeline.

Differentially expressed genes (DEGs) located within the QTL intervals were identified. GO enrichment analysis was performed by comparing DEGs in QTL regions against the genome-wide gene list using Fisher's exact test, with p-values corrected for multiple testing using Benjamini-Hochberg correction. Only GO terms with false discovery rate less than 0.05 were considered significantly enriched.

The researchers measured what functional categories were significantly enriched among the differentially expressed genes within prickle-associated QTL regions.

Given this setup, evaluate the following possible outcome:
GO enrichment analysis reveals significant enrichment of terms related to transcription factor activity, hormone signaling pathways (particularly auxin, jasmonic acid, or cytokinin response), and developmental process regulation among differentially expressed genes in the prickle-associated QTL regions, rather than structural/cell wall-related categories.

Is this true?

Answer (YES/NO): NO